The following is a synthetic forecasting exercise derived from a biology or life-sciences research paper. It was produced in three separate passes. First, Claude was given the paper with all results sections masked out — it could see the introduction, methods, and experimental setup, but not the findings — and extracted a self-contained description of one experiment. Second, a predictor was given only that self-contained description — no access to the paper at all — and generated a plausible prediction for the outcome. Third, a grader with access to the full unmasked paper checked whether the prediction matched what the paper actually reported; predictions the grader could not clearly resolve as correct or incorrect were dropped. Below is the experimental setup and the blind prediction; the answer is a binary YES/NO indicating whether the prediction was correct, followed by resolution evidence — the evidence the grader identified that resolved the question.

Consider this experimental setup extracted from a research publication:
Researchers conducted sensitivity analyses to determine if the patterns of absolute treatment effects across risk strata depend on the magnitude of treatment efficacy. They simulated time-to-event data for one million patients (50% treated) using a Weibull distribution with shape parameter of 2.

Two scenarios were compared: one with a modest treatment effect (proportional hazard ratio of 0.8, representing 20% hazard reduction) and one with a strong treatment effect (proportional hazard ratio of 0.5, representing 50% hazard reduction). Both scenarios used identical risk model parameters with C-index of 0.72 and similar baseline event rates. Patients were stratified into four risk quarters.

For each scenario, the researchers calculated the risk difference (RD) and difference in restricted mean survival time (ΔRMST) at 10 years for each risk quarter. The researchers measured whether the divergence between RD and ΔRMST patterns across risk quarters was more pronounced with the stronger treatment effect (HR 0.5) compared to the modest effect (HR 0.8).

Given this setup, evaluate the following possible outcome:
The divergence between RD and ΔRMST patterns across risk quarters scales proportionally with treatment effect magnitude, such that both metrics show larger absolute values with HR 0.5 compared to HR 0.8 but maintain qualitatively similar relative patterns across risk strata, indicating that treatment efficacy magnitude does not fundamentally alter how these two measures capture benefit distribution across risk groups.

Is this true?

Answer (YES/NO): NO